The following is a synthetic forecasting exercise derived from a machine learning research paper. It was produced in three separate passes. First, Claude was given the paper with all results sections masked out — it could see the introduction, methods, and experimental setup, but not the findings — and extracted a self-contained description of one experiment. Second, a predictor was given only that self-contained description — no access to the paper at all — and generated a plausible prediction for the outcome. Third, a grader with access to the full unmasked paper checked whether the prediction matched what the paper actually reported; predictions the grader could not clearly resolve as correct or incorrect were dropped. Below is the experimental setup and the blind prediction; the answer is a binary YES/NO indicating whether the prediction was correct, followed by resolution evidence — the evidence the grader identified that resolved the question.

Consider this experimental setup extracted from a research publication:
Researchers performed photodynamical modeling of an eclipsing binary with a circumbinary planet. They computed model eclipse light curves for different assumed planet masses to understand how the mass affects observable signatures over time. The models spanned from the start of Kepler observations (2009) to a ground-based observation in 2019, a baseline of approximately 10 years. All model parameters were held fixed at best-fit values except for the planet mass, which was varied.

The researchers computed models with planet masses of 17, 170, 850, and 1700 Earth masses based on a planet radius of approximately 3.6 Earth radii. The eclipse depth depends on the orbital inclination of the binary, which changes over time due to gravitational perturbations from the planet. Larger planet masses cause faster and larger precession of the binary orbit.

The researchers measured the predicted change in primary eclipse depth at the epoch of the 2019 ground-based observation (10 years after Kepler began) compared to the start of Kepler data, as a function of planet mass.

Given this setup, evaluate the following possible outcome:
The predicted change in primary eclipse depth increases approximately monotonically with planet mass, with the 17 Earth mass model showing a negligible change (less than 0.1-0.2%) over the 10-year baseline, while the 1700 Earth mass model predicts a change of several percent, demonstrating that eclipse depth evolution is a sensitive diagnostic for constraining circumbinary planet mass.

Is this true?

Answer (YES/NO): NO